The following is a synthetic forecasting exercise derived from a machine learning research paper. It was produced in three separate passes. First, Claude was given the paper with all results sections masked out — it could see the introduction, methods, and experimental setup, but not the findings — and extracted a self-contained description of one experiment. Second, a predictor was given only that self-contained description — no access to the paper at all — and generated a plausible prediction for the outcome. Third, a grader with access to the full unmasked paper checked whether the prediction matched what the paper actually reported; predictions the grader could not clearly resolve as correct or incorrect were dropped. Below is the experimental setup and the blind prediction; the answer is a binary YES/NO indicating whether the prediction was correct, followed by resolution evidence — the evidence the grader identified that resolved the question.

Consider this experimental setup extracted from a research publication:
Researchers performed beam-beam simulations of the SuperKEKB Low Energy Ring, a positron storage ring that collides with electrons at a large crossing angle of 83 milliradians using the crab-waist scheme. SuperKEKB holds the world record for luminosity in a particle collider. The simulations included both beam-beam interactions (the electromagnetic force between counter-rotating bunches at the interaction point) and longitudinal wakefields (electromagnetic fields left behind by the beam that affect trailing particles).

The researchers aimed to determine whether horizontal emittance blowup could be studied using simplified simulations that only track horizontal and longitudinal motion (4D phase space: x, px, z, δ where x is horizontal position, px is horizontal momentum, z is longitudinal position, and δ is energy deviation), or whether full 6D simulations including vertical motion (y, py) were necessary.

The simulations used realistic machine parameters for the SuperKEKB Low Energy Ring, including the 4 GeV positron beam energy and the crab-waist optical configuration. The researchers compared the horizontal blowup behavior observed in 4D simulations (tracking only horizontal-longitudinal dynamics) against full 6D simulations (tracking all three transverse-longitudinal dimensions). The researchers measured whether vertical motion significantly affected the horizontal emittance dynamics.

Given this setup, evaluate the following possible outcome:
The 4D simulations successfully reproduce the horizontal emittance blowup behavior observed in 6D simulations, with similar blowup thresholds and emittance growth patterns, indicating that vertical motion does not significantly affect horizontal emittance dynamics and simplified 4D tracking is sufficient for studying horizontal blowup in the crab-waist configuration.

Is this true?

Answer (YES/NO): YES